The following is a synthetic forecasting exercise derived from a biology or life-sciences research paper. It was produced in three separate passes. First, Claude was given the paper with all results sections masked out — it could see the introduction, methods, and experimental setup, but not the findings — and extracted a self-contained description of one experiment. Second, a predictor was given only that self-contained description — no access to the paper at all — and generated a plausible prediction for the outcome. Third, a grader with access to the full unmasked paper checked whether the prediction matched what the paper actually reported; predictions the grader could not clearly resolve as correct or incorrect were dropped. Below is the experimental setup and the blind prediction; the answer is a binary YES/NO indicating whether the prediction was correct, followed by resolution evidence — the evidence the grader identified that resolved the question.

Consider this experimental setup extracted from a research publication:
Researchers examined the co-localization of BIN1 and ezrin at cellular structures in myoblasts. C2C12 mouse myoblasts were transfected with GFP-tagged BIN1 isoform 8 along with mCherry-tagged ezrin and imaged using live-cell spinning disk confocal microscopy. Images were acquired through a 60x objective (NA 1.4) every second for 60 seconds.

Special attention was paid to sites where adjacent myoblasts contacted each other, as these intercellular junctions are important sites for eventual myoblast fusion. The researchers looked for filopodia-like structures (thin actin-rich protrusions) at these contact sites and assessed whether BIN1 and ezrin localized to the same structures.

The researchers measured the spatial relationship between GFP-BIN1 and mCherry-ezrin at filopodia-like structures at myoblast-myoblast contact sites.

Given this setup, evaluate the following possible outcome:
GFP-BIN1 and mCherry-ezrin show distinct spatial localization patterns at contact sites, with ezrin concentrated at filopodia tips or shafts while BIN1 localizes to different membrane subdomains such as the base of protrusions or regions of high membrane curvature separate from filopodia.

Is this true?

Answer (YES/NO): NO